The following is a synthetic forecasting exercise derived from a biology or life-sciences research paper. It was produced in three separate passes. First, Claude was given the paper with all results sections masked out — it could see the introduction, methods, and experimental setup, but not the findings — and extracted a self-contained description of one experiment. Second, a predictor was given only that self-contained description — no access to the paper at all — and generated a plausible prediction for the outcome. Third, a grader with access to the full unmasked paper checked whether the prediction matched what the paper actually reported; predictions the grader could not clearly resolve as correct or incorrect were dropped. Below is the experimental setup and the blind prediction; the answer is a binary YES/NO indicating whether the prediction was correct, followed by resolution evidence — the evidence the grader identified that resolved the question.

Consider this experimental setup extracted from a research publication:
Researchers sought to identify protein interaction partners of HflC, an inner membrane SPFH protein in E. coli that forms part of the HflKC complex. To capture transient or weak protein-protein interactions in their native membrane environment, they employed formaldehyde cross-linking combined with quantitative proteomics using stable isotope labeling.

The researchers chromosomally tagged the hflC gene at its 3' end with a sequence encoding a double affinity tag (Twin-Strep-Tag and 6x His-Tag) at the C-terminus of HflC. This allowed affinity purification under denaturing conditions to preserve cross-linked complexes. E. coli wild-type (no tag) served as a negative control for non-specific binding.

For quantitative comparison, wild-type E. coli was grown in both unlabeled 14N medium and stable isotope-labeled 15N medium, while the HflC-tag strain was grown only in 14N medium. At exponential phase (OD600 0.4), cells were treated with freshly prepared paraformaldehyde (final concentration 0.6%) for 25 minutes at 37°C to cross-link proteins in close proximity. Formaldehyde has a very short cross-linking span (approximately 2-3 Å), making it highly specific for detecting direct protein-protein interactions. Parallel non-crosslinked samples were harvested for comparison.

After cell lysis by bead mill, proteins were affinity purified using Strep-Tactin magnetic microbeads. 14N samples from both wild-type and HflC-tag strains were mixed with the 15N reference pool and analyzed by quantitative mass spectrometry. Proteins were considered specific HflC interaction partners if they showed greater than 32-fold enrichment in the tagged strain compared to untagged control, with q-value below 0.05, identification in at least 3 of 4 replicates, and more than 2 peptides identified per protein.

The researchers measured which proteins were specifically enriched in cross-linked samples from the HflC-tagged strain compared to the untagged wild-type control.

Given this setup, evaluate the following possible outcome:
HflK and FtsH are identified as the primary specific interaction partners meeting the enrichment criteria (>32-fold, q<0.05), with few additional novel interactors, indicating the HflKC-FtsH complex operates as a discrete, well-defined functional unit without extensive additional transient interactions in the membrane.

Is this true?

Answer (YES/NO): NO